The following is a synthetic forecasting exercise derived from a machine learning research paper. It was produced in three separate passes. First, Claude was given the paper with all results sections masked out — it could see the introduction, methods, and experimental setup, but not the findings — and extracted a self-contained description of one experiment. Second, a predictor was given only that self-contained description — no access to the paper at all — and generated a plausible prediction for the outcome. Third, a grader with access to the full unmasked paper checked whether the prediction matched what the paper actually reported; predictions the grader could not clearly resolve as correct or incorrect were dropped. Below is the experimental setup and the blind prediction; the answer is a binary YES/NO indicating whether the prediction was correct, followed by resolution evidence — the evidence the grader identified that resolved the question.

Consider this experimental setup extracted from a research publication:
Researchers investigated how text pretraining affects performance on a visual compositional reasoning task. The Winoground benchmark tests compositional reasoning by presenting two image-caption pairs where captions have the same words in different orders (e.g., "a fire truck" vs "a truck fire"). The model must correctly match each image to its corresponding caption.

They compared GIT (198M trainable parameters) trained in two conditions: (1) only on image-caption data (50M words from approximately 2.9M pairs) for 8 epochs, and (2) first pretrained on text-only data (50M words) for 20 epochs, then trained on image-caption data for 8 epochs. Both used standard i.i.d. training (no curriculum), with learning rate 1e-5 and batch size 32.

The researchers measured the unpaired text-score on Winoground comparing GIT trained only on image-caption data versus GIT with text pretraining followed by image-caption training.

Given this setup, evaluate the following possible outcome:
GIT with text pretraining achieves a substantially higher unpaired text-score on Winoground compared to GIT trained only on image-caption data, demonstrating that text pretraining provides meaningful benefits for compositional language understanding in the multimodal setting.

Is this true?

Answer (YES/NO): NO